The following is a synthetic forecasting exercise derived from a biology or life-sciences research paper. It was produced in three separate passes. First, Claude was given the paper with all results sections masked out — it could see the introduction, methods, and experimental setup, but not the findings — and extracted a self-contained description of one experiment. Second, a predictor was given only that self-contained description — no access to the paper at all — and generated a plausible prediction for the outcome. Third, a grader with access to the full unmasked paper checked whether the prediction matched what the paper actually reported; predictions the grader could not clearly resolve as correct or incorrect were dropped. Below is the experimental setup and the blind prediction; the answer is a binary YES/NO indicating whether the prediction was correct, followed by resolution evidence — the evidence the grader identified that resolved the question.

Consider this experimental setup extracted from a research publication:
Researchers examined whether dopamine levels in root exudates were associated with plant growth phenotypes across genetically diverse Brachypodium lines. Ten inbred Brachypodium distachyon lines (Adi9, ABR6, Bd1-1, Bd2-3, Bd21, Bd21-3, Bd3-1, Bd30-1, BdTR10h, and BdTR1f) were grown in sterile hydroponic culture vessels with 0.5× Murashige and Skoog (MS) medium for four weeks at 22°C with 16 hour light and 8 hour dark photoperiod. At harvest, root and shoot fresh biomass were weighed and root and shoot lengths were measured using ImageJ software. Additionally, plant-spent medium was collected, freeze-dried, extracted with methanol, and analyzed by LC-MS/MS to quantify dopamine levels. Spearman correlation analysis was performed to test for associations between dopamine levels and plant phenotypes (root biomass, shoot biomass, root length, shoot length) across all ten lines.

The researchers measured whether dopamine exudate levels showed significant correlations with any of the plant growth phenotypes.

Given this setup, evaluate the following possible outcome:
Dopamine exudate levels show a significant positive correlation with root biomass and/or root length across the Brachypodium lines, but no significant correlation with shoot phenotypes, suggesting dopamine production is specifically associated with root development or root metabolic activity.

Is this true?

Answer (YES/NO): NO